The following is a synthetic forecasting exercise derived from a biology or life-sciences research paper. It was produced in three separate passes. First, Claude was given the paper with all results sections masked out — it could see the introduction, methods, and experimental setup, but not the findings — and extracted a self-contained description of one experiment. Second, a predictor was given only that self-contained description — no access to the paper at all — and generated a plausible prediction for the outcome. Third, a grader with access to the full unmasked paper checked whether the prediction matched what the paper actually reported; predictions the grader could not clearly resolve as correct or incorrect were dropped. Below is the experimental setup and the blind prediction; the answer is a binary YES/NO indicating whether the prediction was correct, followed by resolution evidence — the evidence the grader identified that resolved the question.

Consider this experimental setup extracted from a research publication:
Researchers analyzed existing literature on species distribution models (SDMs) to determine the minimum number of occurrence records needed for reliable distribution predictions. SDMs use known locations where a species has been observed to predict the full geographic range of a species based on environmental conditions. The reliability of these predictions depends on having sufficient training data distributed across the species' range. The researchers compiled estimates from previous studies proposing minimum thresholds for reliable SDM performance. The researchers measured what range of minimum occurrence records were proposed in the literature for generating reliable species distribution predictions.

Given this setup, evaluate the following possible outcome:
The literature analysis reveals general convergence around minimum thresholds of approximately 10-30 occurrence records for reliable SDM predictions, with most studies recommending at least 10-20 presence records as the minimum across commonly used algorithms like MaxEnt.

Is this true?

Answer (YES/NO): NO